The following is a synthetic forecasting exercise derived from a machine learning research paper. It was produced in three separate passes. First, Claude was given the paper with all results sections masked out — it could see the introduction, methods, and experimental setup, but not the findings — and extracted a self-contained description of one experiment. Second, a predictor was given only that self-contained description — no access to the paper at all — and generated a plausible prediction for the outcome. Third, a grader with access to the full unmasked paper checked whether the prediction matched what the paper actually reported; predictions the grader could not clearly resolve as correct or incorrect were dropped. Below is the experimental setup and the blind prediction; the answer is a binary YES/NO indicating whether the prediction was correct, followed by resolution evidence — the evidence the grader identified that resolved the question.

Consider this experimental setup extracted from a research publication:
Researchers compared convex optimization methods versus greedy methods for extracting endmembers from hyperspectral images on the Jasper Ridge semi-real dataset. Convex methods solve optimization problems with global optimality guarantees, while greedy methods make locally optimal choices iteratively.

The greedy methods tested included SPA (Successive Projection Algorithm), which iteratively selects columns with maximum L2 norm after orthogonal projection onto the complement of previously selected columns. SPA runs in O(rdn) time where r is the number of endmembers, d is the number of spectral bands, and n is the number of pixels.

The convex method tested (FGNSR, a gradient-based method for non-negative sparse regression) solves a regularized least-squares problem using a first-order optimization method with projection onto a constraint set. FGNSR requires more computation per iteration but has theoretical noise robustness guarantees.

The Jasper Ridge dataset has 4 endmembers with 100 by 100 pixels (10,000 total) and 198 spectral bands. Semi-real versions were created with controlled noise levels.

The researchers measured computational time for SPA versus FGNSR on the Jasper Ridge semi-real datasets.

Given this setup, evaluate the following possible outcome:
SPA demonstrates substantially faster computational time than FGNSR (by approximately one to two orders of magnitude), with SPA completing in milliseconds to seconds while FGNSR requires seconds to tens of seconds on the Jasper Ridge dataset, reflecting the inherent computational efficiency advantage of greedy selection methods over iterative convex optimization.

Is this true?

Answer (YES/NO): NO